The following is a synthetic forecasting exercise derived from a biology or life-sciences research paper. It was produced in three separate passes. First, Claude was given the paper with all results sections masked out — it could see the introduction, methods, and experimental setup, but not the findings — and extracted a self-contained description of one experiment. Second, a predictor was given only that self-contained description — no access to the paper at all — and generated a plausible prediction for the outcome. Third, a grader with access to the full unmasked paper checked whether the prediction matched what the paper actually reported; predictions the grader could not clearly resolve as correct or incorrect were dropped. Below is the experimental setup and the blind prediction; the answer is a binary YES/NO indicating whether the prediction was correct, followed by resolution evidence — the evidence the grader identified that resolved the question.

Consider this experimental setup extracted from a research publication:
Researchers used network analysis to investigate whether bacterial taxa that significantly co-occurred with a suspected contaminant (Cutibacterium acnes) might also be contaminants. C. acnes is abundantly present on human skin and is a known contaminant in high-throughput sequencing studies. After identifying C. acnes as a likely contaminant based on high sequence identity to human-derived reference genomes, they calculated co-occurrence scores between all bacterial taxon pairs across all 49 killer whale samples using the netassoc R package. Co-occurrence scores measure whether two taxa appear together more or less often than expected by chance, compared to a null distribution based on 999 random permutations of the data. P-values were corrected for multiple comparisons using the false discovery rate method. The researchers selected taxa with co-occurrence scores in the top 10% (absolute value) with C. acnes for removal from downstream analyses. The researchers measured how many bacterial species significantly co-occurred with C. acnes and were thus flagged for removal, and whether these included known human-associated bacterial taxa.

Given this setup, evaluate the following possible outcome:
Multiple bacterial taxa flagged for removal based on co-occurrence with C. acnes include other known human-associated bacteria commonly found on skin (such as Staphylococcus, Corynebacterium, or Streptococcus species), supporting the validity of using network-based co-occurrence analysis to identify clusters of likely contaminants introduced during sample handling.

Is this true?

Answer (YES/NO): YES